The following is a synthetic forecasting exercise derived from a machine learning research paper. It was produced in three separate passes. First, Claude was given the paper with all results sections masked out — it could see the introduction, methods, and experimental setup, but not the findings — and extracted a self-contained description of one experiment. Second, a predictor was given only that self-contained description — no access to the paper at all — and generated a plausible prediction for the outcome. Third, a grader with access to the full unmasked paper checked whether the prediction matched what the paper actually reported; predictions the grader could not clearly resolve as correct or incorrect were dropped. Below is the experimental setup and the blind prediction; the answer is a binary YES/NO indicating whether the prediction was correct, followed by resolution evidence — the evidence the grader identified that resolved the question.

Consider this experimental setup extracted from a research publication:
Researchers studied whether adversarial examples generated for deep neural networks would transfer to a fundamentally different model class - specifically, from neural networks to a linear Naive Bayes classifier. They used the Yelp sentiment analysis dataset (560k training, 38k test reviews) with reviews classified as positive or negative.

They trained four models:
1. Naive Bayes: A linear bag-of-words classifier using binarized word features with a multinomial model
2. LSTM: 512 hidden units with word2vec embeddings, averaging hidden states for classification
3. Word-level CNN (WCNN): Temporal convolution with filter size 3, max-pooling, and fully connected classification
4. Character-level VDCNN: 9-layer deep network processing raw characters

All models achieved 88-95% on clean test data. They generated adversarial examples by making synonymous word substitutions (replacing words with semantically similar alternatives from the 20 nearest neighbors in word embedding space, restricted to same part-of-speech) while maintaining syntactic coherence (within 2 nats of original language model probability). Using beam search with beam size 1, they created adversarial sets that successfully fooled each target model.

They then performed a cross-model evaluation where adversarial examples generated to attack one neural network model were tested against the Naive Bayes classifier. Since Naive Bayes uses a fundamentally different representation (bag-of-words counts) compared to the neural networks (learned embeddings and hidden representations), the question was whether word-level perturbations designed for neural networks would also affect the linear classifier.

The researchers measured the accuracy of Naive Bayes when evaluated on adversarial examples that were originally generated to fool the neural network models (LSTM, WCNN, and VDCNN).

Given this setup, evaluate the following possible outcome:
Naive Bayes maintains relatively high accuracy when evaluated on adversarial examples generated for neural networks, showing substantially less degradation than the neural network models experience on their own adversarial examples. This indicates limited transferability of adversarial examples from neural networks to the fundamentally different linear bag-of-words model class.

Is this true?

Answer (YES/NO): NO